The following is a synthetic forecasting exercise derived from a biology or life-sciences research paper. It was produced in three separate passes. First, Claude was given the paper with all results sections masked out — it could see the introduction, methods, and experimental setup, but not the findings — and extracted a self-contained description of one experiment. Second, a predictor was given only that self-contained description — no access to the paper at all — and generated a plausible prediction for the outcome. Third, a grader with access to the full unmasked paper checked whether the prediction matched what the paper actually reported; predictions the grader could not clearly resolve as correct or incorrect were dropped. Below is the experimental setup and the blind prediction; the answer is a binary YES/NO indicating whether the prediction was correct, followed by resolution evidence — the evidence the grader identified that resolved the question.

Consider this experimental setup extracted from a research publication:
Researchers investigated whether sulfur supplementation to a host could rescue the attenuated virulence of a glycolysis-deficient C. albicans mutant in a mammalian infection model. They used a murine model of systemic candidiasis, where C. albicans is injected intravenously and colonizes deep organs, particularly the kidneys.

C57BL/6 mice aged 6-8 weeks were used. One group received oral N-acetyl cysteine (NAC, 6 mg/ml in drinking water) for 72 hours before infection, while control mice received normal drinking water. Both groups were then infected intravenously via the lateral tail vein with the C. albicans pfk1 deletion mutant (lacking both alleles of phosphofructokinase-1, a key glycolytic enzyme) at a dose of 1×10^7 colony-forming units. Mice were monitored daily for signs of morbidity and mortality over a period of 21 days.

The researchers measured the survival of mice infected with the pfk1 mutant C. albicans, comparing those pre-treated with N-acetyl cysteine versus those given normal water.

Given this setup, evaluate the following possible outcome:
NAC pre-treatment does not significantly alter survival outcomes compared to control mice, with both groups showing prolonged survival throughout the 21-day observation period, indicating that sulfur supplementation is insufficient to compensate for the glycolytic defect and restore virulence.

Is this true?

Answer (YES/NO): NO